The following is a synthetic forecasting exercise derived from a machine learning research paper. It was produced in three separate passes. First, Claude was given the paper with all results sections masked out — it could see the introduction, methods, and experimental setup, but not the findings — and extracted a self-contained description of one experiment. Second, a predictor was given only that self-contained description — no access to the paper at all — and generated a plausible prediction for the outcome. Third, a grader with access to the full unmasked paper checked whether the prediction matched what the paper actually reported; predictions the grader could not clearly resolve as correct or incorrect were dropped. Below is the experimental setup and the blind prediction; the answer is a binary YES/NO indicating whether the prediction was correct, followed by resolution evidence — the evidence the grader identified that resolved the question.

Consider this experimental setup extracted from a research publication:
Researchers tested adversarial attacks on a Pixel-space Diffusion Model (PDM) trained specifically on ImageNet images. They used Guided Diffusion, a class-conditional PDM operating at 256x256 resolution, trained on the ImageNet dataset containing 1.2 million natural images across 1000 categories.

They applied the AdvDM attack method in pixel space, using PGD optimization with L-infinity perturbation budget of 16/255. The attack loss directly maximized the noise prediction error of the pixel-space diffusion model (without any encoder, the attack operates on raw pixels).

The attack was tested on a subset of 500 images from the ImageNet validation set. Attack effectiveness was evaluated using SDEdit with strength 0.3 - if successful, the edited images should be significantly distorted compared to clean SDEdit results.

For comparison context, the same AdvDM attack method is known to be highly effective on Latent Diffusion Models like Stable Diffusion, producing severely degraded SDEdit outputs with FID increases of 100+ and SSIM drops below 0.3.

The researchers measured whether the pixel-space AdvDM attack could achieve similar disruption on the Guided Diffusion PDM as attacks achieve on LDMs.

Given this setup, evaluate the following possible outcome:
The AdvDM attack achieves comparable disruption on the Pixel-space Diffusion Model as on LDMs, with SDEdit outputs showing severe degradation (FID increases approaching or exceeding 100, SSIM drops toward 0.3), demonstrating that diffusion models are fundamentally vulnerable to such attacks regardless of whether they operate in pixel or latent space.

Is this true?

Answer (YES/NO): NO